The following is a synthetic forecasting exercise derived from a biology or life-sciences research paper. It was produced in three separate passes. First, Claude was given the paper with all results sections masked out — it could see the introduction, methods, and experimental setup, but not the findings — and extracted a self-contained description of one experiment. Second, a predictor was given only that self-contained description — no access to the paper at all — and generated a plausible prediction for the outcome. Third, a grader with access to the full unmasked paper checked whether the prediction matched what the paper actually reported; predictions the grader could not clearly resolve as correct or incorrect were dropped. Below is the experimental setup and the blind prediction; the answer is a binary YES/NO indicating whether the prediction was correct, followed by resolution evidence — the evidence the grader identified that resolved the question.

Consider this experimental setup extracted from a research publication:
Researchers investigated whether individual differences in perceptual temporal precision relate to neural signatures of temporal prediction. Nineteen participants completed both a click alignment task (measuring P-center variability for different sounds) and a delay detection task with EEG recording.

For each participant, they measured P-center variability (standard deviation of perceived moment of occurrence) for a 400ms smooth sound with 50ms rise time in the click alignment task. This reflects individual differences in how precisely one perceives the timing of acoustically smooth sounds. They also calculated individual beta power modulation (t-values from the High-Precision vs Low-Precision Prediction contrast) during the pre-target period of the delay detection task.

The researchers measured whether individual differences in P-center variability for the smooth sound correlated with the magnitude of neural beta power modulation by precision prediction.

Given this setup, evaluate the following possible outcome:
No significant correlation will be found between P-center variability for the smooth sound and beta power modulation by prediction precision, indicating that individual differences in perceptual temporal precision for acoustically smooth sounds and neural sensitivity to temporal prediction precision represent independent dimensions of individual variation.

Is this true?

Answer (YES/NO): NO